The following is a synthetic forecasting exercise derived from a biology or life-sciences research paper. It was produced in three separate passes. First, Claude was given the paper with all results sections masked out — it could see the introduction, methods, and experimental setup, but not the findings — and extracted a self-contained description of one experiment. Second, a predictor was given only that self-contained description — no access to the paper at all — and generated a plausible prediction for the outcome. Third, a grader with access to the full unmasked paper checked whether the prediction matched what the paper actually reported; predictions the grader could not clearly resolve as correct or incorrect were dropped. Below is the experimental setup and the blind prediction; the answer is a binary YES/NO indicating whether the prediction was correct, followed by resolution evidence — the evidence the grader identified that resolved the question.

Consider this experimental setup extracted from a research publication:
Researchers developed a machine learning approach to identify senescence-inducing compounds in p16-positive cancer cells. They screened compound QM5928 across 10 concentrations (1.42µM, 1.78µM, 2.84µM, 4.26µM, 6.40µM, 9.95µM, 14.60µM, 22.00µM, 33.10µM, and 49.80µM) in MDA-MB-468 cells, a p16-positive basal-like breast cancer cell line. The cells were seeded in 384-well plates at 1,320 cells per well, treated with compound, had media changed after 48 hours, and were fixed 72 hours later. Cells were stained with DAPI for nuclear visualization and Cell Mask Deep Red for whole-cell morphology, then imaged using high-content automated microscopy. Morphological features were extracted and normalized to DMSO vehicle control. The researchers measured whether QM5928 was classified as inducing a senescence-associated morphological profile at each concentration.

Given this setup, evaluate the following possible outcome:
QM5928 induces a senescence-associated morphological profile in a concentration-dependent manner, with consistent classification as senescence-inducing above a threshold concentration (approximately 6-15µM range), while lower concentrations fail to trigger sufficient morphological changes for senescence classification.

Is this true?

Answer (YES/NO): NO